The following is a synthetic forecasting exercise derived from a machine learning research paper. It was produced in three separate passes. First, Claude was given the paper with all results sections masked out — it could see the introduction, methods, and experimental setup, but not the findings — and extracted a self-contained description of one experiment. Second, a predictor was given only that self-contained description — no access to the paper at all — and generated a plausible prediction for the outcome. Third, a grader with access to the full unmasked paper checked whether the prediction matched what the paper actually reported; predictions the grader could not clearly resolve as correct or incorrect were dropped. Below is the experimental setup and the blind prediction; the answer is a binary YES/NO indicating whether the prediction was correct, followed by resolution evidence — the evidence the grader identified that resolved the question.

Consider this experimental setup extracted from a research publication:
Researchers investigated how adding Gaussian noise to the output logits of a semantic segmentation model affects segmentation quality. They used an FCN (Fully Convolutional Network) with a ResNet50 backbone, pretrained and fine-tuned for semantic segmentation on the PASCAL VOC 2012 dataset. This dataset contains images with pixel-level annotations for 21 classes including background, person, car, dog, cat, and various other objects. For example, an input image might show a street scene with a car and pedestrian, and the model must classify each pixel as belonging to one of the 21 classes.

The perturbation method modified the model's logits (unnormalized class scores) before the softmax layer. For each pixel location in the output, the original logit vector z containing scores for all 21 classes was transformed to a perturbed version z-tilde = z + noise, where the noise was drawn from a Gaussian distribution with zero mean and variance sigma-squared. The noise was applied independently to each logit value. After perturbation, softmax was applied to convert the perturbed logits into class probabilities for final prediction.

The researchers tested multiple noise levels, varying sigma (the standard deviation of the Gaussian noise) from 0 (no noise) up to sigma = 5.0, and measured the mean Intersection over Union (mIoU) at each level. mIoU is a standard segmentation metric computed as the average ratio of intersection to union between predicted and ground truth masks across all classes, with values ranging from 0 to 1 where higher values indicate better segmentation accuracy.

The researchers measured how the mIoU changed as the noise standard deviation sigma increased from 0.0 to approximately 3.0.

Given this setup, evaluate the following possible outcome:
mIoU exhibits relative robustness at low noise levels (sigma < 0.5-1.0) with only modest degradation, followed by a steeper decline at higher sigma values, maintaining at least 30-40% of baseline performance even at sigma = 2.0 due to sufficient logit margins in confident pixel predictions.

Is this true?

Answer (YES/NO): NO